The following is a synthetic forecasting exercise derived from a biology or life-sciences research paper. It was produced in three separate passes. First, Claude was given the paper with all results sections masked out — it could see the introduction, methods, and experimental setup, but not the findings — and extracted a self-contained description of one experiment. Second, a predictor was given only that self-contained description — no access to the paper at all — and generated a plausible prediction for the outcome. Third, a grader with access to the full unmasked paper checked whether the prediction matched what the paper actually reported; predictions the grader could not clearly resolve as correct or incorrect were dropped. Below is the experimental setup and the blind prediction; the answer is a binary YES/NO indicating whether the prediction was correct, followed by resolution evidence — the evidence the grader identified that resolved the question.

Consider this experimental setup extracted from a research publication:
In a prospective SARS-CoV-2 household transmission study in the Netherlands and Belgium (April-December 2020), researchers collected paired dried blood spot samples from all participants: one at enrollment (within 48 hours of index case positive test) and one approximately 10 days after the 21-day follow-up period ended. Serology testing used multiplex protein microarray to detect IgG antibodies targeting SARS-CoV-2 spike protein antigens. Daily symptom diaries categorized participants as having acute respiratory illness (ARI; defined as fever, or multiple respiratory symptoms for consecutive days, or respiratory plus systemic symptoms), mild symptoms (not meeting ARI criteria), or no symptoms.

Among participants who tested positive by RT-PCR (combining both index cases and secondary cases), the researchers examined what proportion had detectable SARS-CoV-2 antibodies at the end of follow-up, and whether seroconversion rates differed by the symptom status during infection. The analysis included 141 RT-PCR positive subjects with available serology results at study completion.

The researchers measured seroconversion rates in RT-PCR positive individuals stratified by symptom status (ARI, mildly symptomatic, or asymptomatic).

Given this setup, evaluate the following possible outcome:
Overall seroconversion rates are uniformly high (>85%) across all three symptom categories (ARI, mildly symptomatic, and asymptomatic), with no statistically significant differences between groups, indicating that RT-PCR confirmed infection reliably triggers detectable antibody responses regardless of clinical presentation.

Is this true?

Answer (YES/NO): NO